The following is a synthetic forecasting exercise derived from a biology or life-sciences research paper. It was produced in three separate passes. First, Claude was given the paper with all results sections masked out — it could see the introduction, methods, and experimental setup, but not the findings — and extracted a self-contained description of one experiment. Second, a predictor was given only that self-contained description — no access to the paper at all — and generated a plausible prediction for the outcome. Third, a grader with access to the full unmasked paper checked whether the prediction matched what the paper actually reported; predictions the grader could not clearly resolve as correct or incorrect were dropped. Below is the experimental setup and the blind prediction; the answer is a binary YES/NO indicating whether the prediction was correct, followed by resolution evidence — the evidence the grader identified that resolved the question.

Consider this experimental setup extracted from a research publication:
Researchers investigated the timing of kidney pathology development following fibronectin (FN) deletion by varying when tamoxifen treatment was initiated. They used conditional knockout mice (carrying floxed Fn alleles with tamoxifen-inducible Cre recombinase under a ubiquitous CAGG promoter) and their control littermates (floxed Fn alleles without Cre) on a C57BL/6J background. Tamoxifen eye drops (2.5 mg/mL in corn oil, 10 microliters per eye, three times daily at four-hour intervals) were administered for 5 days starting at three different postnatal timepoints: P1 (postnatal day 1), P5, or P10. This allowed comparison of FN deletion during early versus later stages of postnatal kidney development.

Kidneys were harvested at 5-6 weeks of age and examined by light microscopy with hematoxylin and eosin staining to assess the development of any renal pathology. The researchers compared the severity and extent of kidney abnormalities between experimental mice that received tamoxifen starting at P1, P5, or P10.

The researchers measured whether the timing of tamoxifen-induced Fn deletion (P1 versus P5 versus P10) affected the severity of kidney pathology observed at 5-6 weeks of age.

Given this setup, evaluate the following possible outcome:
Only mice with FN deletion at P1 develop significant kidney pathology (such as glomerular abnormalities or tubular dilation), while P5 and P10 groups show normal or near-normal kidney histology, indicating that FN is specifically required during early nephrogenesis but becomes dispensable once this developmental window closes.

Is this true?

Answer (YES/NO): NO